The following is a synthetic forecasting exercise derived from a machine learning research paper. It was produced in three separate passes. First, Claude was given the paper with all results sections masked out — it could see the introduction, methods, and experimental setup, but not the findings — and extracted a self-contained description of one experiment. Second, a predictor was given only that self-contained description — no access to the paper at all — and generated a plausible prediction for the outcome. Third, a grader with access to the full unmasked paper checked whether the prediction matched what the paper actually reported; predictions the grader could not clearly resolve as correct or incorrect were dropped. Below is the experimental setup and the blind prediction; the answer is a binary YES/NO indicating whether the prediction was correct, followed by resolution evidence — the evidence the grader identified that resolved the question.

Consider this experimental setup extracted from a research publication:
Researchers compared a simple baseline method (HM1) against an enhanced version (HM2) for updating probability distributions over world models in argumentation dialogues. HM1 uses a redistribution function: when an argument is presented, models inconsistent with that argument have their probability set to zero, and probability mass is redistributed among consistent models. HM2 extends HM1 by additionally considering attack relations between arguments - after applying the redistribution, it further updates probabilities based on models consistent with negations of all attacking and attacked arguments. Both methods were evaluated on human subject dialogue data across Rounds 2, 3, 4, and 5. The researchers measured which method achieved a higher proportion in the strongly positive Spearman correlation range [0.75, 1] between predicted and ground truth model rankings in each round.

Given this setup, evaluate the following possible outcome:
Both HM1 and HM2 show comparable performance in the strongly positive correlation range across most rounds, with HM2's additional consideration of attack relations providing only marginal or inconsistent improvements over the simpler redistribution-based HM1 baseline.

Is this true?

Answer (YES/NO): NO